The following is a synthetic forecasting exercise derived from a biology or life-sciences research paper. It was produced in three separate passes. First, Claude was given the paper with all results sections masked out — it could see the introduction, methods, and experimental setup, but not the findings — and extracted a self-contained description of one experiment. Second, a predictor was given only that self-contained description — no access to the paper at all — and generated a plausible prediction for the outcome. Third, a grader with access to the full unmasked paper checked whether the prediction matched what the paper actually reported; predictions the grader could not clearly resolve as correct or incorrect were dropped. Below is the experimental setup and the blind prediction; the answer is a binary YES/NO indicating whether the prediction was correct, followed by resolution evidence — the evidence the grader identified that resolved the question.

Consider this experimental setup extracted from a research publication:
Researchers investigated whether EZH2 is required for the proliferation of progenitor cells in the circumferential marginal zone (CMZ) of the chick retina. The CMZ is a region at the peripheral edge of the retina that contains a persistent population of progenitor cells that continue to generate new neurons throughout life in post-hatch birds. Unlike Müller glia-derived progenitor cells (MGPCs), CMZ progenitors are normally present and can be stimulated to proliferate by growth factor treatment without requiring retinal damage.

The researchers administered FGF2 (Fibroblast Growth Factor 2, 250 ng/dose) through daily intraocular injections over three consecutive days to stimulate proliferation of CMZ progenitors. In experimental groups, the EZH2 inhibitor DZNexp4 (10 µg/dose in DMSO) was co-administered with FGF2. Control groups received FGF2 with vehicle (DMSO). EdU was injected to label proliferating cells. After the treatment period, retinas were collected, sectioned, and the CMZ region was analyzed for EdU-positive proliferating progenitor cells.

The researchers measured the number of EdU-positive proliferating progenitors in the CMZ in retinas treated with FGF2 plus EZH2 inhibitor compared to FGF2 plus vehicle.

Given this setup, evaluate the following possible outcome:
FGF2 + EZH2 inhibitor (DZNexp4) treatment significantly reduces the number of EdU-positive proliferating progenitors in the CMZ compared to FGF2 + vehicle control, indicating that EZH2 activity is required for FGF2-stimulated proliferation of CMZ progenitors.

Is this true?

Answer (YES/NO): YES